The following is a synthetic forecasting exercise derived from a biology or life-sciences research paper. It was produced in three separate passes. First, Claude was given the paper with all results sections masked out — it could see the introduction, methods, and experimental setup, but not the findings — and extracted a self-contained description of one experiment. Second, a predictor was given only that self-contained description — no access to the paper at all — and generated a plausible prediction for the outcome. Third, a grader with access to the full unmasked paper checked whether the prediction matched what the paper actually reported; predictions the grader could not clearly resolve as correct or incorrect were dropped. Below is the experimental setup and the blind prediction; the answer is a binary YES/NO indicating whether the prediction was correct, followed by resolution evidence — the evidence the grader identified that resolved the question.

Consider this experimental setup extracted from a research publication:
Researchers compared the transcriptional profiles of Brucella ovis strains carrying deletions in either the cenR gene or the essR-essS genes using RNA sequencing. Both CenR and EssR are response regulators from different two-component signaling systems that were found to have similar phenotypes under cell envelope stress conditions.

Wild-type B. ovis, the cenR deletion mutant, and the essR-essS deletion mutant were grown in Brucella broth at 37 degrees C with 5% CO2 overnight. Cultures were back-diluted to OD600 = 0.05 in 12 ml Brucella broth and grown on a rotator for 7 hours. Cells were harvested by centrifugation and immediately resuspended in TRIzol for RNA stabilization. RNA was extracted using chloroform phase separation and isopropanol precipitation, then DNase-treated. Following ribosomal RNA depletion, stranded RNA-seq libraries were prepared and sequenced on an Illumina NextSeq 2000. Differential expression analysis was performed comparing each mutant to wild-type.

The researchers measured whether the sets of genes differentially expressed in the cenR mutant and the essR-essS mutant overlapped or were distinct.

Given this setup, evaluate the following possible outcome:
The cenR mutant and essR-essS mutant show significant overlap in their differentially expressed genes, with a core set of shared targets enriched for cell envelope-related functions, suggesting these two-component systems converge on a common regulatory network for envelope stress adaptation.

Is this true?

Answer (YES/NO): YES